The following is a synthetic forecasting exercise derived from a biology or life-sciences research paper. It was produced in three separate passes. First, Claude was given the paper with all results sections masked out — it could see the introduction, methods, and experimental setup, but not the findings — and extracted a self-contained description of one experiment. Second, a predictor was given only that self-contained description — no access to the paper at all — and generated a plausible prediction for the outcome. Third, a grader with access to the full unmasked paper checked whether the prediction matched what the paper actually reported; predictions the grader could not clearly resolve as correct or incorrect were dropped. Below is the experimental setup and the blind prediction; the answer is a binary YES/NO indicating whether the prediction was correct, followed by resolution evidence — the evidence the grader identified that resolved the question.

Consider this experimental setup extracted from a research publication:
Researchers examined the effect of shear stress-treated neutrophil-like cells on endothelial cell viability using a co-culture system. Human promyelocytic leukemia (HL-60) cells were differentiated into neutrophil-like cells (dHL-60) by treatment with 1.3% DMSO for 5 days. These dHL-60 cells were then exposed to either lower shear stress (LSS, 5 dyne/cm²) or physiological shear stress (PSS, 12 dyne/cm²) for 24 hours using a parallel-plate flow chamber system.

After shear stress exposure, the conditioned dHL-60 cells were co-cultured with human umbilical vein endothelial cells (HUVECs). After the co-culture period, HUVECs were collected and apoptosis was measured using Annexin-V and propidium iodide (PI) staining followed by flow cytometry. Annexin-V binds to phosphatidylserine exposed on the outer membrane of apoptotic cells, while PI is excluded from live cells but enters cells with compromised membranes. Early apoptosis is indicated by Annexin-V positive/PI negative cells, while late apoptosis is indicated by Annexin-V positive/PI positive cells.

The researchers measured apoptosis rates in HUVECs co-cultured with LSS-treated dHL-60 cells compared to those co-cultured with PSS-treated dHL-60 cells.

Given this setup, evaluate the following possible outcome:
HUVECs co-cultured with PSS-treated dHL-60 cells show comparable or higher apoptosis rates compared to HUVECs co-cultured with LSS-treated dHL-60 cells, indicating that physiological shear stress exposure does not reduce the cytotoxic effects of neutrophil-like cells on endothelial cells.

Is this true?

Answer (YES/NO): NO